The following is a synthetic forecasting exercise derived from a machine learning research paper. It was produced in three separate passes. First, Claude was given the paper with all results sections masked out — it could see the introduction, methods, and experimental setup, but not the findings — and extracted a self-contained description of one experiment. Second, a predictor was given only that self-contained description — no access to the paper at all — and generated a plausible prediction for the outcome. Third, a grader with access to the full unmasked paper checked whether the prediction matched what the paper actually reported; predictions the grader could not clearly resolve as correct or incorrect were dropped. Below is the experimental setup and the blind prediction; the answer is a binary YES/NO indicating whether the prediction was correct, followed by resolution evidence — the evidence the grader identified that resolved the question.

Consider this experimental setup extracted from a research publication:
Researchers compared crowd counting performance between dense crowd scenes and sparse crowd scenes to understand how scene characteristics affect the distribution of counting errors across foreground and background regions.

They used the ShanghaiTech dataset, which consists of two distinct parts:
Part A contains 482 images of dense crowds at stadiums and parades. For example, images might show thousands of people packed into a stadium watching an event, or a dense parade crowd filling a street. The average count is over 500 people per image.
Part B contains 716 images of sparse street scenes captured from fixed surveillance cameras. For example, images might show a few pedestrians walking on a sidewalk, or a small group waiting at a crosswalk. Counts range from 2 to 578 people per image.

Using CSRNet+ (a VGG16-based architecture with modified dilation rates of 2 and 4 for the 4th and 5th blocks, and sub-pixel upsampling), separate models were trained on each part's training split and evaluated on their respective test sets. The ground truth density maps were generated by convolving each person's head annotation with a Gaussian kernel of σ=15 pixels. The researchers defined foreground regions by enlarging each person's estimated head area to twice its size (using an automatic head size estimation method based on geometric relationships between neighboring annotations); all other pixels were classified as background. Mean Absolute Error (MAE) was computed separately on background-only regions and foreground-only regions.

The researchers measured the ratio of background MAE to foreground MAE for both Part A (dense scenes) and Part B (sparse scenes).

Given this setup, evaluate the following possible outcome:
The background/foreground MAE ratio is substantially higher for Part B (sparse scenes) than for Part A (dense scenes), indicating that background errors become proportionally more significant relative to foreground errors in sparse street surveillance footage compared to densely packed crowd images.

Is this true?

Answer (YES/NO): YES